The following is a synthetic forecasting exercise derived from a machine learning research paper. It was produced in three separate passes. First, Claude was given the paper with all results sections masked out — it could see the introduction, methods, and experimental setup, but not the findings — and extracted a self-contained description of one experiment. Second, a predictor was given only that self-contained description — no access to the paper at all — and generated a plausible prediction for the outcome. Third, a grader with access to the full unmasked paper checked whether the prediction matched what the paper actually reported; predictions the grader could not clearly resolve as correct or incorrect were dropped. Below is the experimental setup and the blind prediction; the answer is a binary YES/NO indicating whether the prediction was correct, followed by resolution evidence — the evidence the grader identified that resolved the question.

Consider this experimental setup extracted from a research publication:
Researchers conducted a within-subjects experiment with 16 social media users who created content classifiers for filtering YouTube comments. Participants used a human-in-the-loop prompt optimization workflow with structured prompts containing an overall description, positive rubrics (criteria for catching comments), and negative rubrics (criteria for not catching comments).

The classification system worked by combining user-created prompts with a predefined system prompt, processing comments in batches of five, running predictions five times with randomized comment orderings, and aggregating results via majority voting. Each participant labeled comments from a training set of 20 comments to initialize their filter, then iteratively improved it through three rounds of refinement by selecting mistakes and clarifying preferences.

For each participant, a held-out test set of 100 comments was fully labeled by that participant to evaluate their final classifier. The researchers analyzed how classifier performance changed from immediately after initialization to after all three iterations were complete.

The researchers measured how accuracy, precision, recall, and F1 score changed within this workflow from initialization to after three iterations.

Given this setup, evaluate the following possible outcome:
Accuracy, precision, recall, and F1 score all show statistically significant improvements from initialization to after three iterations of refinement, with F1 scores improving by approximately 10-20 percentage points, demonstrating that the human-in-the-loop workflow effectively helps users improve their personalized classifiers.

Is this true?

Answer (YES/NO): NO